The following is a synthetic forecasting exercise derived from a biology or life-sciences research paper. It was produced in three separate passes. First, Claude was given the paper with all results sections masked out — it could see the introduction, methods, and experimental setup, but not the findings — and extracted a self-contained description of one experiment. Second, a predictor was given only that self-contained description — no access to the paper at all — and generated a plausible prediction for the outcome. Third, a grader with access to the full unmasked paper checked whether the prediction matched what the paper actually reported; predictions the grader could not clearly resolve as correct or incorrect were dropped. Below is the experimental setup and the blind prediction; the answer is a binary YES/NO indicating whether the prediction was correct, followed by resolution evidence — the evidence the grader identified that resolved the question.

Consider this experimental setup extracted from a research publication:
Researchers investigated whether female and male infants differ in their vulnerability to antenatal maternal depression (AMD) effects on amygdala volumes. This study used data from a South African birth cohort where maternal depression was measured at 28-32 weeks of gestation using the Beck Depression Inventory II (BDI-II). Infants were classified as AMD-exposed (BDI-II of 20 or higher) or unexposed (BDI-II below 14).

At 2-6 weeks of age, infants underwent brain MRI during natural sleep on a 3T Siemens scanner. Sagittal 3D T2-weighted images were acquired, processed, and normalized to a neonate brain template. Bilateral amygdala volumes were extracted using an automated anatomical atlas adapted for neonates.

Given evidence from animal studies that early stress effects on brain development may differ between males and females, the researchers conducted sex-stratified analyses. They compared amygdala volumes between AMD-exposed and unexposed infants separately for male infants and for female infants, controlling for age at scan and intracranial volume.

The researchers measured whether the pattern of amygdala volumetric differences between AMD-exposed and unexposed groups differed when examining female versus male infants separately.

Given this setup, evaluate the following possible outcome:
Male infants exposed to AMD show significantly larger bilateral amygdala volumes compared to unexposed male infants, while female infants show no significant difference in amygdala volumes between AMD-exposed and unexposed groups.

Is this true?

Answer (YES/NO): NO